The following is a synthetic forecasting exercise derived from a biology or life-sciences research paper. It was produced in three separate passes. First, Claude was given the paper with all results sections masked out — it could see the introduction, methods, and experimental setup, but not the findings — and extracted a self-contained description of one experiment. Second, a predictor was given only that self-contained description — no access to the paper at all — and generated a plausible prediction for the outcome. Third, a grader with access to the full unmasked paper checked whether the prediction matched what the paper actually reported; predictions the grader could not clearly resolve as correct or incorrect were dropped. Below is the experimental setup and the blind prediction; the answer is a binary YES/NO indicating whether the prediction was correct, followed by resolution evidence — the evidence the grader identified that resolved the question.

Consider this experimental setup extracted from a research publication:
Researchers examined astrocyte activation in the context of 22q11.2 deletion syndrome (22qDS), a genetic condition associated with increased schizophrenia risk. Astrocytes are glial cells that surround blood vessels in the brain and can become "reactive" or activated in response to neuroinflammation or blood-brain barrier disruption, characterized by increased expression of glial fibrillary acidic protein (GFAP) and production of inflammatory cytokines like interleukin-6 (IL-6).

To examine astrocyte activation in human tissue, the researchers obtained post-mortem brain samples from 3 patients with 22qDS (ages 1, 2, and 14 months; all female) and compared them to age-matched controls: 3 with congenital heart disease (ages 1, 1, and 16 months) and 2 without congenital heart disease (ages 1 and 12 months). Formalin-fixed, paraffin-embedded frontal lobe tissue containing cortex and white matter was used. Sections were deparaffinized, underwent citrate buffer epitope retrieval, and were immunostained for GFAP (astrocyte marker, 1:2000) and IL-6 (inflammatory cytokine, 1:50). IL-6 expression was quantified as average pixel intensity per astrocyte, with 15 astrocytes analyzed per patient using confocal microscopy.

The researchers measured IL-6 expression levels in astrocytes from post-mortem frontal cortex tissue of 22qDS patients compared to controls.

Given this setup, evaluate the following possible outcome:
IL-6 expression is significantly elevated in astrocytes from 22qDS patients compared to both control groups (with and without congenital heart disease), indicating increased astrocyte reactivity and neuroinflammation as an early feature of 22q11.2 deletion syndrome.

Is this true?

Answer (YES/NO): NO